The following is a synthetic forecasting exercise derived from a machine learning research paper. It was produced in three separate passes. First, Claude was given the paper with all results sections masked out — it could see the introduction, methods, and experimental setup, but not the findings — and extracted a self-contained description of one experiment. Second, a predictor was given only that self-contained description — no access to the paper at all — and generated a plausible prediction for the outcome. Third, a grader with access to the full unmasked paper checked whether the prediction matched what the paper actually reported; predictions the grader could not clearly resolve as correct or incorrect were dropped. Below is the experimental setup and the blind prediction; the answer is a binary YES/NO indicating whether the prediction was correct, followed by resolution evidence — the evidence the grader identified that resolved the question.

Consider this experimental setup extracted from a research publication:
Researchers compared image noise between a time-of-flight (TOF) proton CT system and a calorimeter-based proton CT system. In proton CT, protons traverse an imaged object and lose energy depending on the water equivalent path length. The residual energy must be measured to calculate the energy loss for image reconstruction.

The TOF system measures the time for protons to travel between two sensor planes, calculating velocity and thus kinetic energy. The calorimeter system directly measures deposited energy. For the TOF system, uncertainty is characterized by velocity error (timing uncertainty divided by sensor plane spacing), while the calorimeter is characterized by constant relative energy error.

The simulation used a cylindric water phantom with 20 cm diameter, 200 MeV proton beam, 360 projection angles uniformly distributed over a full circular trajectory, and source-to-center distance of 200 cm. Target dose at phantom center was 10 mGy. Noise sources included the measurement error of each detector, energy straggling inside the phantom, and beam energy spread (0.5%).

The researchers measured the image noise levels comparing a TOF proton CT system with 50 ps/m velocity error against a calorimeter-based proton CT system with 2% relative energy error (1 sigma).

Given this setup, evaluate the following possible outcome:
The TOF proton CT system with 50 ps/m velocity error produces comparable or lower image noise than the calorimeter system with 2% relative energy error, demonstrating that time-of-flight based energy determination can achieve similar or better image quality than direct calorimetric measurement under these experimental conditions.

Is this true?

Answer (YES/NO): YES